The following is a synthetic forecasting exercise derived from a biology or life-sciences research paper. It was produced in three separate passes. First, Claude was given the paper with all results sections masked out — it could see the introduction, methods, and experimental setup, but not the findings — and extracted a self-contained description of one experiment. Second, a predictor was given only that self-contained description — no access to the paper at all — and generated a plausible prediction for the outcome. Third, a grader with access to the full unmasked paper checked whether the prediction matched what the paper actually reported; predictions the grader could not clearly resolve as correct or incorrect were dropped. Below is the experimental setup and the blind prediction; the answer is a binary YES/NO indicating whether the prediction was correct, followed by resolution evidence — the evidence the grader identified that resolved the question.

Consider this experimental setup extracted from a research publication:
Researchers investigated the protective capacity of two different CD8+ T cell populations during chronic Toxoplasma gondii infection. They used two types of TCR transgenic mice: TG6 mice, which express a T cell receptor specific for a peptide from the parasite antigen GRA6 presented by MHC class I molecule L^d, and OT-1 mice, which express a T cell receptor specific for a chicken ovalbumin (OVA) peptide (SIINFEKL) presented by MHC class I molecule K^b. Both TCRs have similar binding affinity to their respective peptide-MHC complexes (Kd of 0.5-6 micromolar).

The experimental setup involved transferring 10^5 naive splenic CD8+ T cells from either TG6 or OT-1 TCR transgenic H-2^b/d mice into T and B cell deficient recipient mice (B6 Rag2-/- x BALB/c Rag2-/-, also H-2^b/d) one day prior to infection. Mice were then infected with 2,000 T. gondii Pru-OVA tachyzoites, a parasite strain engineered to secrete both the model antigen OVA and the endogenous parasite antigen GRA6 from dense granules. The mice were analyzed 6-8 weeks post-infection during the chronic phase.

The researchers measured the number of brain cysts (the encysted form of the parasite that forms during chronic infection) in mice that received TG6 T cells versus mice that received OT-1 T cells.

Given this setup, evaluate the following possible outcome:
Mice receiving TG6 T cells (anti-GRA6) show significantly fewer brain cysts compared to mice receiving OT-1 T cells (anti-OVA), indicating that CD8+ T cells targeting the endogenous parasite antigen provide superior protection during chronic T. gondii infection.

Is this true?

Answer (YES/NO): YES